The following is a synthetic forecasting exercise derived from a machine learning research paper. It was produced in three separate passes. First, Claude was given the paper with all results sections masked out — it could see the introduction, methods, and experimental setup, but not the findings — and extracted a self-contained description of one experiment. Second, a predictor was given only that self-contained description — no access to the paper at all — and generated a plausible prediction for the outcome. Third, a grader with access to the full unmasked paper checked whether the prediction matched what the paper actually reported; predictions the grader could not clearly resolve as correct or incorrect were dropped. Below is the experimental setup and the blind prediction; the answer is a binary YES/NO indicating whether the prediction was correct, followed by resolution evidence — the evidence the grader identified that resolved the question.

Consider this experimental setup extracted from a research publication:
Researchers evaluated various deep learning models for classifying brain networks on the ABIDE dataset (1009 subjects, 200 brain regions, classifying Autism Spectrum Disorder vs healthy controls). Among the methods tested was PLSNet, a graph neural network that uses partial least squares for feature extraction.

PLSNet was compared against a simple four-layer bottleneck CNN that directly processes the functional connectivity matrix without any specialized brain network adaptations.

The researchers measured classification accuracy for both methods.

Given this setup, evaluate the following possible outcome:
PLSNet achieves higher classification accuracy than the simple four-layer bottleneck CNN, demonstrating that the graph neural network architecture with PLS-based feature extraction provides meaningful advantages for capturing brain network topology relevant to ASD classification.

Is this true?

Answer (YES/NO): NO